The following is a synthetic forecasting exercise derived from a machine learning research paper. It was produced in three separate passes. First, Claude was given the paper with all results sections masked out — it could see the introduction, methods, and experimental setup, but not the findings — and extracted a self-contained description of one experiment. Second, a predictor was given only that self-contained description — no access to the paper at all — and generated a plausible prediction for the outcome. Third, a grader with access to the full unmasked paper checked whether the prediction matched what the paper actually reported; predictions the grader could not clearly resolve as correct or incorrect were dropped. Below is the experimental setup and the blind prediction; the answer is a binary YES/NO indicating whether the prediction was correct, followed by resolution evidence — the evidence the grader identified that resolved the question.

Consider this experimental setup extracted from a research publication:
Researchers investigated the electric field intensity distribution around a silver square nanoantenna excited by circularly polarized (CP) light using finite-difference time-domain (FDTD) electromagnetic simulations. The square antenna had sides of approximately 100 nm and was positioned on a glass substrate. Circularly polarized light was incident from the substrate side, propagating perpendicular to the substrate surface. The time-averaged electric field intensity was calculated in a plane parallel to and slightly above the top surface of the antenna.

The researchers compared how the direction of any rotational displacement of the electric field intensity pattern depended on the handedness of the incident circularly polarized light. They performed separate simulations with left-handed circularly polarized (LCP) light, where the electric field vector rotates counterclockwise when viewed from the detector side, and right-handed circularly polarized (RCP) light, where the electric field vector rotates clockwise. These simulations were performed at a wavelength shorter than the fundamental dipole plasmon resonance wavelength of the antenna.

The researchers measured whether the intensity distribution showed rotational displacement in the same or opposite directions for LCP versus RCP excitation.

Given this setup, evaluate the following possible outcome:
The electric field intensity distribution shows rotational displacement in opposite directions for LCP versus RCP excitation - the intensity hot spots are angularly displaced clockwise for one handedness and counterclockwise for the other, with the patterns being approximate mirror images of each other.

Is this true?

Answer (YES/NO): YES